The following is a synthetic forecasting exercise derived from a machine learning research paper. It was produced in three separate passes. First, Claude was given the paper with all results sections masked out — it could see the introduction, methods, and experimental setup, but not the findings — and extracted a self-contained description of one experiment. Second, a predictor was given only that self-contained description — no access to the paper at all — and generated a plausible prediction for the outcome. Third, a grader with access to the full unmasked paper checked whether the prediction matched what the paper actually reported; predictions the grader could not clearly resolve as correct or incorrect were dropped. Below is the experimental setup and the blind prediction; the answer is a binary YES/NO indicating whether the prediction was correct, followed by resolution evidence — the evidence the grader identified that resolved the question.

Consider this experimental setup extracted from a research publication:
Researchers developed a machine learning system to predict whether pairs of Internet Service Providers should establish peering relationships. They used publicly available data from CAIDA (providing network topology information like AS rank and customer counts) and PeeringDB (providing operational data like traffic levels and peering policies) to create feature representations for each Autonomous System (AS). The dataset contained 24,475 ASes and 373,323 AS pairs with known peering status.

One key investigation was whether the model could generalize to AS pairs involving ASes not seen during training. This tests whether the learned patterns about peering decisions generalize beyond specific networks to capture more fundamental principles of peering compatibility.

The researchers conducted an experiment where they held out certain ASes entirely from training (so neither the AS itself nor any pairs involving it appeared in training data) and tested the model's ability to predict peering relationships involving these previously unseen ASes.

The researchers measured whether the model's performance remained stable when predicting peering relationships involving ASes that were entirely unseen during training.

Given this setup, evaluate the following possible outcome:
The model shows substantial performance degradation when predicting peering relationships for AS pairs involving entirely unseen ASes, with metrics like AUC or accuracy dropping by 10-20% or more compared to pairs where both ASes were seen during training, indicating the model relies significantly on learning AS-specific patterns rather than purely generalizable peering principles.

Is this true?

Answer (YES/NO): NO